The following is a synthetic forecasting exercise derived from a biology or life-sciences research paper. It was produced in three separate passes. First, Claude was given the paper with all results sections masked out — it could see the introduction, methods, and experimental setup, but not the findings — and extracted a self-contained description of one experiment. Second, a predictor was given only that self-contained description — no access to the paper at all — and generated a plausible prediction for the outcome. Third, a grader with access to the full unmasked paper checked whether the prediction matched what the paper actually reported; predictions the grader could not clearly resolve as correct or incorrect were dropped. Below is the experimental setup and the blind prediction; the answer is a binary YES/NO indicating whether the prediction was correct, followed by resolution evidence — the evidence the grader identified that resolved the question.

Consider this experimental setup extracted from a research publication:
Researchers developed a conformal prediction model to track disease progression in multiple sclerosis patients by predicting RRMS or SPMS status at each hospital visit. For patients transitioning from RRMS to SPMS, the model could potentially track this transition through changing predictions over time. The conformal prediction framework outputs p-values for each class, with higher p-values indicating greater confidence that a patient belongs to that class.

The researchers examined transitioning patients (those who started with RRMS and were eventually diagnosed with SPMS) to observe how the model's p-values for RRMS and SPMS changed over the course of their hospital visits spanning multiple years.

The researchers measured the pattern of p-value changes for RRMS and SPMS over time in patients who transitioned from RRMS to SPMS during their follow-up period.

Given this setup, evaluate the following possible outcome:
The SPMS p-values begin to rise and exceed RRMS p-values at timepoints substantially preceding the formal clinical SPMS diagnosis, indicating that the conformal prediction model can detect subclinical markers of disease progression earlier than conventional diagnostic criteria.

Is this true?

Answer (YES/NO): NO